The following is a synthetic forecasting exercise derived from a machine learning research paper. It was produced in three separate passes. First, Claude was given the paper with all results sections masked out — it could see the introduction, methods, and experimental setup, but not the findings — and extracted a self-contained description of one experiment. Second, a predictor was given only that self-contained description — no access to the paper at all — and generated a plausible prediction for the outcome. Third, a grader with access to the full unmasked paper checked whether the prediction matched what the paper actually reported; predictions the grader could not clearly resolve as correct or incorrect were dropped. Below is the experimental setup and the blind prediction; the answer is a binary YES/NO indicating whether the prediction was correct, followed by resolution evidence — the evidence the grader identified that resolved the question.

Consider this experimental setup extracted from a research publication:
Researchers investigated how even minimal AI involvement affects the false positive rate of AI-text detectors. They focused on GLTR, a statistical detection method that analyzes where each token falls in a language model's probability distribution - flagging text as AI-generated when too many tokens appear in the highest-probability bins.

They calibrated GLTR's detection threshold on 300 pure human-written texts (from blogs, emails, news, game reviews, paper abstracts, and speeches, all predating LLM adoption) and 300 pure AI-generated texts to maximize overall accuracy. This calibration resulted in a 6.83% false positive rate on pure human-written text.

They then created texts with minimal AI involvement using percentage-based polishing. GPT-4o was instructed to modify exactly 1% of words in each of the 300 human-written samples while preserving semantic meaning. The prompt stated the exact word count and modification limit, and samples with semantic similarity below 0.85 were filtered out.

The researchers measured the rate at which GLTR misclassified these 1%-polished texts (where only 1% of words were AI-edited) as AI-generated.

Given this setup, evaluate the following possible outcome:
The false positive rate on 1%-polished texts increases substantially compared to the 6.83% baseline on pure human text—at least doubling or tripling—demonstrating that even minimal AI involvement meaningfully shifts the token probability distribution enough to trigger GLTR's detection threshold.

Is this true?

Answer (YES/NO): YES